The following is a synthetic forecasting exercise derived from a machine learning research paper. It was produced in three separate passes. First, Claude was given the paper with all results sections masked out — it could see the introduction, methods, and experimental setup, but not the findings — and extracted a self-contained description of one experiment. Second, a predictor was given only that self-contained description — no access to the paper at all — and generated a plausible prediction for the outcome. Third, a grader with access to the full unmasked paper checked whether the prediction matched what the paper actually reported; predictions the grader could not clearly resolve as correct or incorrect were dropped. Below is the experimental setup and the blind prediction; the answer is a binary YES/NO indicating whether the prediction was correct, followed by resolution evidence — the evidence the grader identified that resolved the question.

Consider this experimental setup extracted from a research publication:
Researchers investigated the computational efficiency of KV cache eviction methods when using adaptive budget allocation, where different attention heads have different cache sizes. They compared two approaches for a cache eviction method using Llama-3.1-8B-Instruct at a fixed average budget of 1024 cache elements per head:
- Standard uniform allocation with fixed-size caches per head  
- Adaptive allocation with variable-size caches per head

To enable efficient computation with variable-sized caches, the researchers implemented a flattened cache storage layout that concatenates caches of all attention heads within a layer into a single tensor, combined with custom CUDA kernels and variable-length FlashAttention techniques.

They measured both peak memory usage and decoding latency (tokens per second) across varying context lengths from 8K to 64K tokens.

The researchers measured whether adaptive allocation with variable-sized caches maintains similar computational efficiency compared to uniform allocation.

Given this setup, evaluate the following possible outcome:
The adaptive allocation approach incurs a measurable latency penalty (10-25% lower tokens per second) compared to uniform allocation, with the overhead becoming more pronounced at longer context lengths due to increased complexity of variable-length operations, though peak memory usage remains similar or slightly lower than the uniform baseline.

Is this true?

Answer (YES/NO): NO